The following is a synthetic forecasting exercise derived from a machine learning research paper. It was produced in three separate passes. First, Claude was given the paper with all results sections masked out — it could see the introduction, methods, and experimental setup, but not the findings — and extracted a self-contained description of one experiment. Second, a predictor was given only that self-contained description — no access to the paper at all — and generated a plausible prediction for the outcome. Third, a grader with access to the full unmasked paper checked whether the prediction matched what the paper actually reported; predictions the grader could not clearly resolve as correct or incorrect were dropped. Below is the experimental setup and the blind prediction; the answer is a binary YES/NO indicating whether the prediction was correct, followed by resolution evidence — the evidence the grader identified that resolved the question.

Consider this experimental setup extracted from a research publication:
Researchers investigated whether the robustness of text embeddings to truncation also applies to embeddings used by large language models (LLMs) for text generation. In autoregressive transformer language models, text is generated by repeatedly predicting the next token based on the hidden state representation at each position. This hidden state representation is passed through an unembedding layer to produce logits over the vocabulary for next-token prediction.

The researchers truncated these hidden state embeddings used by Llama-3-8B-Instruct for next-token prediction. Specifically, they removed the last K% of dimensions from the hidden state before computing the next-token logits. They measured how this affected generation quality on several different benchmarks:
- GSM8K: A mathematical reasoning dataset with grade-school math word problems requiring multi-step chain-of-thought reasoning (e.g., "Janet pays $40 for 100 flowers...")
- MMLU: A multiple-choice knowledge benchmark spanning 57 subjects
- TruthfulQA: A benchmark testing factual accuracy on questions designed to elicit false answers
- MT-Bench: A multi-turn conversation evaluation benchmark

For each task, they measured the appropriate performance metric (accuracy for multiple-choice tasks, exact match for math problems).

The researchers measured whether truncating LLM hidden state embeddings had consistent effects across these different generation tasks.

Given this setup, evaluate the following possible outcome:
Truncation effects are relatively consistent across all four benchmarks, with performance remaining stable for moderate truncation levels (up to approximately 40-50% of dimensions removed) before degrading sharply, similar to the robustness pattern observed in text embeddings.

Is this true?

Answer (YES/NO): NO